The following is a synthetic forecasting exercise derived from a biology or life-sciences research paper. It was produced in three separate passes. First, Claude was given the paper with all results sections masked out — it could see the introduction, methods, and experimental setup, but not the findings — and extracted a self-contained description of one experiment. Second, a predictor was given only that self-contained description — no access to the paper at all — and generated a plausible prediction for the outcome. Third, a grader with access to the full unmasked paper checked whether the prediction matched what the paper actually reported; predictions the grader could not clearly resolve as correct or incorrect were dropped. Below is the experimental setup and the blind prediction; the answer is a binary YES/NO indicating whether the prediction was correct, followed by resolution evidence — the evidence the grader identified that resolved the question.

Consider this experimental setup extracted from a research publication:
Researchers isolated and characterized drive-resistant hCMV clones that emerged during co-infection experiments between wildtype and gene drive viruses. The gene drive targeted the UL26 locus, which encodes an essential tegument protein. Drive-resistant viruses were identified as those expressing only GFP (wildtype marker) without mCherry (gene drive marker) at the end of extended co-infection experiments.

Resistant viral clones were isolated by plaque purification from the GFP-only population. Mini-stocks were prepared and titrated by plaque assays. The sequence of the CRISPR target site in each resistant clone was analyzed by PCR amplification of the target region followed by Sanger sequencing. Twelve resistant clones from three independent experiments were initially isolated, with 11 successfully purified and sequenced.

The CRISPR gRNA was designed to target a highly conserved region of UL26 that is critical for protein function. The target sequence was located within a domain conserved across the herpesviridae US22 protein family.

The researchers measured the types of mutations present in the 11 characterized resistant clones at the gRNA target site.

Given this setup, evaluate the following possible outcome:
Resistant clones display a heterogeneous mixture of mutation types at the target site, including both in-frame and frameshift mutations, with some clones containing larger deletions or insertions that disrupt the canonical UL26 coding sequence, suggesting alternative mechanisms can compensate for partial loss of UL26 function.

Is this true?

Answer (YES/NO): NO